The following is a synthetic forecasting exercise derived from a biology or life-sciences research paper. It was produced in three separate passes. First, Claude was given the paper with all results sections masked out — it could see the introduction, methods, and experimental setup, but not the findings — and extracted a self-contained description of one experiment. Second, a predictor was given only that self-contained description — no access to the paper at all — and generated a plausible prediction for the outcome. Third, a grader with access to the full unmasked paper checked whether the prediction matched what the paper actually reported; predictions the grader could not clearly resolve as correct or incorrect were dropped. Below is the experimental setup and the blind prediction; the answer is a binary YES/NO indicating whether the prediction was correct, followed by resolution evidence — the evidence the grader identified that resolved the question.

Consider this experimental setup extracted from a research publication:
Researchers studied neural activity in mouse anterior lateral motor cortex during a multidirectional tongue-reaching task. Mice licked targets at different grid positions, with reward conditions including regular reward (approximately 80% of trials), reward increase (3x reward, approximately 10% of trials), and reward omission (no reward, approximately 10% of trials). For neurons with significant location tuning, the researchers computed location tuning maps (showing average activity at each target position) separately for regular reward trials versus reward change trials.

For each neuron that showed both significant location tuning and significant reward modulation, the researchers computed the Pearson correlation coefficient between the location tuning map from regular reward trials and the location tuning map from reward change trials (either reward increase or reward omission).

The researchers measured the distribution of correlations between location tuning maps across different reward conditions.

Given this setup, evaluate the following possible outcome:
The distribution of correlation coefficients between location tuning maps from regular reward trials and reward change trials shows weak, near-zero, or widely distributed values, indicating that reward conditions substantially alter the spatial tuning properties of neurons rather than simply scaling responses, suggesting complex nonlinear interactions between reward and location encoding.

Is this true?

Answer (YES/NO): NO